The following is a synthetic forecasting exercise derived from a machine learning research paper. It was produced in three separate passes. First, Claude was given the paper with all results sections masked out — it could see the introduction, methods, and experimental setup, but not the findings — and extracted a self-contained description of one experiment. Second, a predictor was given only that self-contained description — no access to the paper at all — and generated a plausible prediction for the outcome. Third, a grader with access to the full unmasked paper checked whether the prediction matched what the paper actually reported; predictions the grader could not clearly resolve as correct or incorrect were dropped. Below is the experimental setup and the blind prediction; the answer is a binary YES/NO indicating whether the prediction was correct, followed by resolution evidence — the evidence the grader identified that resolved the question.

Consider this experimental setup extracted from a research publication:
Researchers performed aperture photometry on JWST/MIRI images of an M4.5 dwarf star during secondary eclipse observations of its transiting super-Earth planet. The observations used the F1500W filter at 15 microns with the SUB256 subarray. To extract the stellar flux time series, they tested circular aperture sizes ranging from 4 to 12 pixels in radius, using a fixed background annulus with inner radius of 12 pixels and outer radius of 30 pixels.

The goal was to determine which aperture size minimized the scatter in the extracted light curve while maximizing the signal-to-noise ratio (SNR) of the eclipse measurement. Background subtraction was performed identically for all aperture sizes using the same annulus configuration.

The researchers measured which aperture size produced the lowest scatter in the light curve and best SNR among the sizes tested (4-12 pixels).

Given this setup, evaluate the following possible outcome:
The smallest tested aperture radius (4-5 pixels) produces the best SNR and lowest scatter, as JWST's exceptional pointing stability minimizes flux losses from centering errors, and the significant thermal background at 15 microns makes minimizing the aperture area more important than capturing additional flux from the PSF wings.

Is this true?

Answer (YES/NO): NO